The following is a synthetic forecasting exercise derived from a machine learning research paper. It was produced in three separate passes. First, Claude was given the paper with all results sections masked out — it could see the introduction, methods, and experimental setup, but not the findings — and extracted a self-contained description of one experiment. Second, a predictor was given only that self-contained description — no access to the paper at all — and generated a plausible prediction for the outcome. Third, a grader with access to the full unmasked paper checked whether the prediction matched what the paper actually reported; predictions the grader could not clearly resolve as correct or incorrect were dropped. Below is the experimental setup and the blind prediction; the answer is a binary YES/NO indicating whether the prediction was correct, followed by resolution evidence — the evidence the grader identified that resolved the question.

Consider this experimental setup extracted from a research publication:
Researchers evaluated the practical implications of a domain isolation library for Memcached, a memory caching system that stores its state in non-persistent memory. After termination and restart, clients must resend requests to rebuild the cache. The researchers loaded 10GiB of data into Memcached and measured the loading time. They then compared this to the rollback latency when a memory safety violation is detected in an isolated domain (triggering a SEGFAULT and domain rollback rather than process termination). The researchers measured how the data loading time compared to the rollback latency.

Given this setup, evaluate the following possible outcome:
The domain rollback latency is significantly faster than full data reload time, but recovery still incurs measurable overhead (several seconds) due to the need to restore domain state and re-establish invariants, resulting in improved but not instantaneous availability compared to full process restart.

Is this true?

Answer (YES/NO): NO